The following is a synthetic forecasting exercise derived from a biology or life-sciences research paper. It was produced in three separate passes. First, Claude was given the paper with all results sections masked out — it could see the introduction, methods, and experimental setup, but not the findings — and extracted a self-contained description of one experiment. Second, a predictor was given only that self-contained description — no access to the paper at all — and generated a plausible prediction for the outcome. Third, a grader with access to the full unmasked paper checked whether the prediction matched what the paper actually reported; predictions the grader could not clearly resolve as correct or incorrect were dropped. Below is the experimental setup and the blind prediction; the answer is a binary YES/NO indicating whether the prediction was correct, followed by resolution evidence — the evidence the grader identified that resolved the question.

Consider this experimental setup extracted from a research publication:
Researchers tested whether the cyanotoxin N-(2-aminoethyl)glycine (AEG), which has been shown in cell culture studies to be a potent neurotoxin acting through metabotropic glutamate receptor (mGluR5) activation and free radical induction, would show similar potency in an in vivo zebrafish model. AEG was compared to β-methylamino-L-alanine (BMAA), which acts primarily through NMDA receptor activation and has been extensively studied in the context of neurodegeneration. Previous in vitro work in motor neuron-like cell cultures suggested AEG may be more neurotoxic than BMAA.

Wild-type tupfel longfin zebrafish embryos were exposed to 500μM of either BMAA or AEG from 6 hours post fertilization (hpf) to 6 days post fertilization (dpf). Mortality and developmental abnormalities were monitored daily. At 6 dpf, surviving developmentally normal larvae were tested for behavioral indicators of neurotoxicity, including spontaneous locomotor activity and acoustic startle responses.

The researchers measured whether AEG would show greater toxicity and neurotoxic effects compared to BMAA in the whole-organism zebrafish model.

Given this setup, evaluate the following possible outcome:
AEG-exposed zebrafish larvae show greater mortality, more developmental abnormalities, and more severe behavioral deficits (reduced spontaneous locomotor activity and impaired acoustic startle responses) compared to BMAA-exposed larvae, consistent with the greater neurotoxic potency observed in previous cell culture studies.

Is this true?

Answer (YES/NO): NO